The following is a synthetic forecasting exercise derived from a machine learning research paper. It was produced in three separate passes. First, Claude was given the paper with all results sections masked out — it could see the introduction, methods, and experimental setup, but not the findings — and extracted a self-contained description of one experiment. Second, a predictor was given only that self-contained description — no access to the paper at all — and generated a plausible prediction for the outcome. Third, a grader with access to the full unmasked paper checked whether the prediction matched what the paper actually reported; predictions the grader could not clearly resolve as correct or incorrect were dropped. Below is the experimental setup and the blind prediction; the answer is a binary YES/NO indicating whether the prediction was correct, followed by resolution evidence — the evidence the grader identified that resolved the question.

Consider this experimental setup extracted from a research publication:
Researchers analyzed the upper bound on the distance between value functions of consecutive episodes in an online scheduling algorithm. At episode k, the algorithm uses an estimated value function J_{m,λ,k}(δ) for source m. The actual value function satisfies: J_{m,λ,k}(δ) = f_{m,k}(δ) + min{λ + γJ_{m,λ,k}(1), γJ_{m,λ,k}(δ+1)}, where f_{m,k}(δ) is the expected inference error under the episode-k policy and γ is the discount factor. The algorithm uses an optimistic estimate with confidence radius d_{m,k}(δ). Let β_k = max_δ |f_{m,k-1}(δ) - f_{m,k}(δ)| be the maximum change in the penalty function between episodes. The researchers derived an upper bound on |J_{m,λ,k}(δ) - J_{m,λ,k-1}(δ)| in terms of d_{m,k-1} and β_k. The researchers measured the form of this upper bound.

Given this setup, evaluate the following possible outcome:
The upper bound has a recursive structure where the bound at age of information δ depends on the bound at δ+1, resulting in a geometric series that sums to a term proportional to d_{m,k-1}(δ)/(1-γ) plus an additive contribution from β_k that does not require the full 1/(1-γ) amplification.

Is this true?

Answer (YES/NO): NO